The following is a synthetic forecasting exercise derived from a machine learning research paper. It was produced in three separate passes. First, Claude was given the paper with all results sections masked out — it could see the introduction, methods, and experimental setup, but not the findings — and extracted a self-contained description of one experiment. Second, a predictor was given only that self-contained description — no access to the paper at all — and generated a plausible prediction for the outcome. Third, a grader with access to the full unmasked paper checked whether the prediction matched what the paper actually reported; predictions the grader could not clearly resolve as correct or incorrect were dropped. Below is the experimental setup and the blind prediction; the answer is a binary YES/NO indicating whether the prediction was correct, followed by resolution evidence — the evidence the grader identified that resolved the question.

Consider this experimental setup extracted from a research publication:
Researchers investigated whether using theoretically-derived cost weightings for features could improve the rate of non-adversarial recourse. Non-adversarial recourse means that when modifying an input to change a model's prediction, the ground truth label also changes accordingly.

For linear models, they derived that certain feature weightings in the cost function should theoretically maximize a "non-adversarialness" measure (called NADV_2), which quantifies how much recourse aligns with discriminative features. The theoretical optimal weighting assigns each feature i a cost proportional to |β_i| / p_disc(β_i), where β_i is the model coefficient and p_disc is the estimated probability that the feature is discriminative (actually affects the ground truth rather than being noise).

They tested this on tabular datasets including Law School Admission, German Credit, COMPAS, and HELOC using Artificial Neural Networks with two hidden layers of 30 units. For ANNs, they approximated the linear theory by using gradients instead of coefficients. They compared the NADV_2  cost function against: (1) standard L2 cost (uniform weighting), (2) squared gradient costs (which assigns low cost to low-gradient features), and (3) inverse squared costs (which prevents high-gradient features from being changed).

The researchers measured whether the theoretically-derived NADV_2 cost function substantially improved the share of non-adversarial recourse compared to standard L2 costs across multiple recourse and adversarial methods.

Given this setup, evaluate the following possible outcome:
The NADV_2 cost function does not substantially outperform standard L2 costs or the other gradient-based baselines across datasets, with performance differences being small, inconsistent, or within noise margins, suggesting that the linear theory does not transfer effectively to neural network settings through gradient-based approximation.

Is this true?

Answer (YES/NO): YES